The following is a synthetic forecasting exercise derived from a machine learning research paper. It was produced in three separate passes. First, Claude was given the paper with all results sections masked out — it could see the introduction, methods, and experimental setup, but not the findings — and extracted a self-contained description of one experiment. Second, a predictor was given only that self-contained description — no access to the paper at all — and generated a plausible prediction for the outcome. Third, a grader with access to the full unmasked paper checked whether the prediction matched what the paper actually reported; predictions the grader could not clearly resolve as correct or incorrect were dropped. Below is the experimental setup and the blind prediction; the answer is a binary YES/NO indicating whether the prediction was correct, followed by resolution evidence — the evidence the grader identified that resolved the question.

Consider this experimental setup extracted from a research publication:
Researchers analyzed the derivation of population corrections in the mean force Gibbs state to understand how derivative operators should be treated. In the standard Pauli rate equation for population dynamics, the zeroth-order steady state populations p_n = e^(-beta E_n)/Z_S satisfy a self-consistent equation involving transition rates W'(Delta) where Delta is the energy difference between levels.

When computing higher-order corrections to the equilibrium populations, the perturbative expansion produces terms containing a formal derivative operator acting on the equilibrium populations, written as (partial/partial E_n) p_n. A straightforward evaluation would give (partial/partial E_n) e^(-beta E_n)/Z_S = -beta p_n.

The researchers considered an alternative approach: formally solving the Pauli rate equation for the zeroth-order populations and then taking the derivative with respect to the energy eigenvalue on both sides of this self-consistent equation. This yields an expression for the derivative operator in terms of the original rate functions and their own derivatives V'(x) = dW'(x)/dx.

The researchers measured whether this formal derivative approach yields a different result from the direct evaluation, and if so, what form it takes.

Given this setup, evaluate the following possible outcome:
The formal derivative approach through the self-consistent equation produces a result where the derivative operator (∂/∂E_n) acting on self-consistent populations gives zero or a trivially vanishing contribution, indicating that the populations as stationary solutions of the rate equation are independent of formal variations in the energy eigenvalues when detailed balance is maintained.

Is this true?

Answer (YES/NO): NO